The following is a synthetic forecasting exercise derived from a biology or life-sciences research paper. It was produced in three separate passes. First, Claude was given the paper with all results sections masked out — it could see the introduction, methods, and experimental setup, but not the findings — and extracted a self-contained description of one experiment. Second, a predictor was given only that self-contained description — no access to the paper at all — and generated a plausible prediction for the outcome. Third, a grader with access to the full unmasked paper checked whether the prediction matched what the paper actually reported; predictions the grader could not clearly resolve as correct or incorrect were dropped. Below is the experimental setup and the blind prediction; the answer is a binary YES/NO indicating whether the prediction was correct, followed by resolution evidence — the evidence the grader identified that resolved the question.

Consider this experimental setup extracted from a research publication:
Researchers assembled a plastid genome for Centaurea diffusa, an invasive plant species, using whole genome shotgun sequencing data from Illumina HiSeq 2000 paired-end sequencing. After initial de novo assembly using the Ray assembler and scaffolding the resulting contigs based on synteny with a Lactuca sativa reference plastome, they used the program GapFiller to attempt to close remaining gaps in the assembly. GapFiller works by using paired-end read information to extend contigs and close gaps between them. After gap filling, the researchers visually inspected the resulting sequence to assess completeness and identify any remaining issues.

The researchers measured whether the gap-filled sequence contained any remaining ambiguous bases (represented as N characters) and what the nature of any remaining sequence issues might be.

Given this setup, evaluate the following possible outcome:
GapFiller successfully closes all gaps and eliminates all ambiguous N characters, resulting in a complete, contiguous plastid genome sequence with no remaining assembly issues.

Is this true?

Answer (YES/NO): NO